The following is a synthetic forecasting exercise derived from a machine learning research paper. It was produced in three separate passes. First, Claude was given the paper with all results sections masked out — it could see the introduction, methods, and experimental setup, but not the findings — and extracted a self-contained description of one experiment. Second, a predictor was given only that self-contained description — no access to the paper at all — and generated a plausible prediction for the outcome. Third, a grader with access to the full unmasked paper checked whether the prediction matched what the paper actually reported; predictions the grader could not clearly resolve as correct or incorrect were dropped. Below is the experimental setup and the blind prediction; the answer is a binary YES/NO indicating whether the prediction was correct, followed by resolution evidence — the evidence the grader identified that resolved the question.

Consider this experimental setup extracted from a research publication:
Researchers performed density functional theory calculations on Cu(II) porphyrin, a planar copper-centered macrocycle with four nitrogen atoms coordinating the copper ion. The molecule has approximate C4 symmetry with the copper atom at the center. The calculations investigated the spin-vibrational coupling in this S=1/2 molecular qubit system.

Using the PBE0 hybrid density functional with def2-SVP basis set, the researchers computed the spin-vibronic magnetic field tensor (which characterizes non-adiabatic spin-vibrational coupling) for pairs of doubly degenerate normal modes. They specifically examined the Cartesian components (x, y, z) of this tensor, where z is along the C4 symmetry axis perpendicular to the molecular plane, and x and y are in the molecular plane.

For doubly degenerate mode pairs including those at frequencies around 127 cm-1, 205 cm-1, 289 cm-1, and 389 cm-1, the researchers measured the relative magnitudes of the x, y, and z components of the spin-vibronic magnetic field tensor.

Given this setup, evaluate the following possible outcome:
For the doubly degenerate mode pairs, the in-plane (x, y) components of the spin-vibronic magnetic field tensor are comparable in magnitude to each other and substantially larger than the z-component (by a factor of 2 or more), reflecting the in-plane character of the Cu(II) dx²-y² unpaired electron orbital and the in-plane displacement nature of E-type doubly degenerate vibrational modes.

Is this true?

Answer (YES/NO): NO